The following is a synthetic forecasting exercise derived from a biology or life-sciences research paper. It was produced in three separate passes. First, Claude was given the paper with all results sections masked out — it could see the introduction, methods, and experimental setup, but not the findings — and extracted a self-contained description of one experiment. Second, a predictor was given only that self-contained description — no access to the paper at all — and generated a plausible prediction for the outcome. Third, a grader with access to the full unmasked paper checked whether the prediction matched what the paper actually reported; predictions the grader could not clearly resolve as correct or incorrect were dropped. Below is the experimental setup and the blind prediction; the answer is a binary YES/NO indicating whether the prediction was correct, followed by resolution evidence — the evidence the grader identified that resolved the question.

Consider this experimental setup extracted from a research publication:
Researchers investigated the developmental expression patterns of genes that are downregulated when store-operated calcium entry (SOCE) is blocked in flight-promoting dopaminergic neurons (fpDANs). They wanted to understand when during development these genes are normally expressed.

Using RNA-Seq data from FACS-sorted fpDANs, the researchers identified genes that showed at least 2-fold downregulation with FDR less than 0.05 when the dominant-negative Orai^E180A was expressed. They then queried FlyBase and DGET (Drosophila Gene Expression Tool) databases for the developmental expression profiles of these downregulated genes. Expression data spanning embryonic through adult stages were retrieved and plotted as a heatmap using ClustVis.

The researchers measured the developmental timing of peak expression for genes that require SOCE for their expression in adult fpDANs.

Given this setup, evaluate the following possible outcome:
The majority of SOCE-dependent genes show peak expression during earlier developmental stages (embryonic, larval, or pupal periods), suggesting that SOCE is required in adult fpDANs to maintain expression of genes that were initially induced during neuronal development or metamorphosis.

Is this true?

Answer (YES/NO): YES